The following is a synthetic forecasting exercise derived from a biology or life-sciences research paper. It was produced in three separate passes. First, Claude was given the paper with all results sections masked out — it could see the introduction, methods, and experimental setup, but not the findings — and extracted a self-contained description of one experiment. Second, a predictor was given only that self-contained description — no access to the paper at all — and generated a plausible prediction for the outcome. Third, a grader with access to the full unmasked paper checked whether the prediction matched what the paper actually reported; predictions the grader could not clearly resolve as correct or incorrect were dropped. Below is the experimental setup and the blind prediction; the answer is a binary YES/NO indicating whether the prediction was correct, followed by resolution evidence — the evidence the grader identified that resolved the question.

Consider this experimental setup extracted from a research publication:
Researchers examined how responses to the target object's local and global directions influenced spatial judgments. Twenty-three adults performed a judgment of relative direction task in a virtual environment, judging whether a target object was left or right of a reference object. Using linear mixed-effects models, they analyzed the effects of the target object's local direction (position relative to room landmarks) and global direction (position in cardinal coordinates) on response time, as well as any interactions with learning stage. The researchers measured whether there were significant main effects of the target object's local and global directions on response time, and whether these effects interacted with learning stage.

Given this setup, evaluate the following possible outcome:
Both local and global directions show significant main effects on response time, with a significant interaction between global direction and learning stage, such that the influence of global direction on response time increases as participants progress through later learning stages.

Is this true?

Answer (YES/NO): NO